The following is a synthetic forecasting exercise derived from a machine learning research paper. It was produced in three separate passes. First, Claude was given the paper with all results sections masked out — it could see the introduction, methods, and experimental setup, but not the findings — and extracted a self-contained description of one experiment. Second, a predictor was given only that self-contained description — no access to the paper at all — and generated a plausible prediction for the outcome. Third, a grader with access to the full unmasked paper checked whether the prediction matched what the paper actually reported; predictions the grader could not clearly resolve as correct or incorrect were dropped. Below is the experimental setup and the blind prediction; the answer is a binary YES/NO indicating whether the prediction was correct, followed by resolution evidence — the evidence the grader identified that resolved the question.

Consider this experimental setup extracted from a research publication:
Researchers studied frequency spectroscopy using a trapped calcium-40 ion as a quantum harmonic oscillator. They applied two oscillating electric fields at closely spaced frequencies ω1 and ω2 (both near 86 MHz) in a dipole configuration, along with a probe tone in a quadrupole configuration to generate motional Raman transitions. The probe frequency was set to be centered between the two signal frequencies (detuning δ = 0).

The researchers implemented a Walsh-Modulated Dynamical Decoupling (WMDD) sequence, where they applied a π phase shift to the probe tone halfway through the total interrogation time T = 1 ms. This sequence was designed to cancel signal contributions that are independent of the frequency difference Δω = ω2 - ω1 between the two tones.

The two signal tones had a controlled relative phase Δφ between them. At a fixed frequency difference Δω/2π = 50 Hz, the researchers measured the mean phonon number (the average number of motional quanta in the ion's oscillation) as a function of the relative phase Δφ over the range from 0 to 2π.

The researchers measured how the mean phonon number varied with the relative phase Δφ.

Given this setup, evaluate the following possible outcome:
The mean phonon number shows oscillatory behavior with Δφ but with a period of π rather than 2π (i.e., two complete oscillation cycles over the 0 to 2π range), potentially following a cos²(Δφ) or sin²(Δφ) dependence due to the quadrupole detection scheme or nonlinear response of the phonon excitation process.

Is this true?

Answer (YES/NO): NO